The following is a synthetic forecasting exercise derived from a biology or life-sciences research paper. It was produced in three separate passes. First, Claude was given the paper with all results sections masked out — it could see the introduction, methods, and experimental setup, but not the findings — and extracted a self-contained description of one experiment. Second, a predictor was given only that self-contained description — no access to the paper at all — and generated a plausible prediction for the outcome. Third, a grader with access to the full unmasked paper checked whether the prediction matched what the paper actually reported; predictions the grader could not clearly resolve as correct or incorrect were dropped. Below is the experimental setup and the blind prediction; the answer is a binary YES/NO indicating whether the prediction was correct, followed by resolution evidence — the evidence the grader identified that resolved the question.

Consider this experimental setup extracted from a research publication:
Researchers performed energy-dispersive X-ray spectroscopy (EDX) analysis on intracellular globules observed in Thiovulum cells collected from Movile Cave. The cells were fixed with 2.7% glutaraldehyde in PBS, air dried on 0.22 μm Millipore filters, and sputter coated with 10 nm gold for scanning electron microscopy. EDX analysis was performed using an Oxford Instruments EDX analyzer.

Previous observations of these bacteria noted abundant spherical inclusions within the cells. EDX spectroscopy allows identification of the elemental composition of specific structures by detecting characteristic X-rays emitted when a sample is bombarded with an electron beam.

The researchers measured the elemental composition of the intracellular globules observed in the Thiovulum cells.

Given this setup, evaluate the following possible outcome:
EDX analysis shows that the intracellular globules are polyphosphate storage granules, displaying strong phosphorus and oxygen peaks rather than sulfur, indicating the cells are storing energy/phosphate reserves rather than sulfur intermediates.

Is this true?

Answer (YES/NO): NO